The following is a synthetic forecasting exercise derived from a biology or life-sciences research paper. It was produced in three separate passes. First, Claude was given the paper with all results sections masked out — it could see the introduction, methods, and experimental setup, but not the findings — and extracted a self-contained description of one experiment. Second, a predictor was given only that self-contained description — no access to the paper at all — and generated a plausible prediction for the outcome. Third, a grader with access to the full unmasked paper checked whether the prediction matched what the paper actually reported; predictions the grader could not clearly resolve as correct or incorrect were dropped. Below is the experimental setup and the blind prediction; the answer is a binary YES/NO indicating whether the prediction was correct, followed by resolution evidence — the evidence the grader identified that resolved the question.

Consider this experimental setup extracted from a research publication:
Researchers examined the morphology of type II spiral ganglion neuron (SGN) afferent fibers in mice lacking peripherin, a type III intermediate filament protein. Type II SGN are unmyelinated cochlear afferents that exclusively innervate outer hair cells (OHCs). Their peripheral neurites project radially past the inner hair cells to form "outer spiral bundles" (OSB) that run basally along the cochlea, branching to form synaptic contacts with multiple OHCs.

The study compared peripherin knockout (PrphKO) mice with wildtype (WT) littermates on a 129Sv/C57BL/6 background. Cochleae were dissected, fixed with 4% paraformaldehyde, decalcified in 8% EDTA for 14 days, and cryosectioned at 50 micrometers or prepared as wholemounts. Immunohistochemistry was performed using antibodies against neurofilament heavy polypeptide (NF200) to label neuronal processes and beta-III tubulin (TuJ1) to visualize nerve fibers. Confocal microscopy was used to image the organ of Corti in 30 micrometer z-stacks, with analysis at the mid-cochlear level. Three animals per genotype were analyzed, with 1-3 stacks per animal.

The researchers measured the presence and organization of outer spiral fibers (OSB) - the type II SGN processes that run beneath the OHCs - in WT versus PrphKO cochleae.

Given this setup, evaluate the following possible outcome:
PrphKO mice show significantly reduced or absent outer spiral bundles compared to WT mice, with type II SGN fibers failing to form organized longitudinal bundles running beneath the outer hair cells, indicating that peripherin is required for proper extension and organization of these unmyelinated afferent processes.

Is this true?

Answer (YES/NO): YES